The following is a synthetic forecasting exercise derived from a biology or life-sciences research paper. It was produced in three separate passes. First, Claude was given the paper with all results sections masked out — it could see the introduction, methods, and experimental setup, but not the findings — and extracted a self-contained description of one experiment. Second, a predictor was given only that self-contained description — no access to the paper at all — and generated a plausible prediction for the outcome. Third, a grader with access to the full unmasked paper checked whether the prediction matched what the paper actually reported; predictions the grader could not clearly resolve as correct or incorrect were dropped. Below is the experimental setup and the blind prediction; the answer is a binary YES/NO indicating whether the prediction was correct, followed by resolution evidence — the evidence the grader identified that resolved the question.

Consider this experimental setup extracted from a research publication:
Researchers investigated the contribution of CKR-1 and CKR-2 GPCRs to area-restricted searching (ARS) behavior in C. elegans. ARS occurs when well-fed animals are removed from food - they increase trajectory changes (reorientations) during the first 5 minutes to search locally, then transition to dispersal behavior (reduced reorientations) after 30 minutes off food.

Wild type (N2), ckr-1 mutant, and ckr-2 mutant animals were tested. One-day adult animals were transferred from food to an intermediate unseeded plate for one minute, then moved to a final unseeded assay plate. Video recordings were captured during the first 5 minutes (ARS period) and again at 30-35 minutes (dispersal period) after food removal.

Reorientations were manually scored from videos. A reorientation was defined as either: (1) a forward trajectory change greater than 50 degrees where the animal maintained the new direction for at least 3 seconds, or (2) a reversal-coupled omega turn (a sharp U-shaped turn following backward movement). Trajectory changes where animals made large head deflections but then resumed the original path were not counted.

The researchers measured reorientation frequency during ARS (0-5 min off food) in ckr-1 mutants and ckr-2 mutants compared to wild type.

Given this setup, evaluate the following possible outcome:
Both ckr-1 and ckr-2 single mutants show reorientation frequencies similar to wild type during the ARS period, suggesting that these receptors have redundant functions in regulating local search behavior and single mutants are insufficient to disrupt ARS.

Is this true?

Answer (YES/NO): NO